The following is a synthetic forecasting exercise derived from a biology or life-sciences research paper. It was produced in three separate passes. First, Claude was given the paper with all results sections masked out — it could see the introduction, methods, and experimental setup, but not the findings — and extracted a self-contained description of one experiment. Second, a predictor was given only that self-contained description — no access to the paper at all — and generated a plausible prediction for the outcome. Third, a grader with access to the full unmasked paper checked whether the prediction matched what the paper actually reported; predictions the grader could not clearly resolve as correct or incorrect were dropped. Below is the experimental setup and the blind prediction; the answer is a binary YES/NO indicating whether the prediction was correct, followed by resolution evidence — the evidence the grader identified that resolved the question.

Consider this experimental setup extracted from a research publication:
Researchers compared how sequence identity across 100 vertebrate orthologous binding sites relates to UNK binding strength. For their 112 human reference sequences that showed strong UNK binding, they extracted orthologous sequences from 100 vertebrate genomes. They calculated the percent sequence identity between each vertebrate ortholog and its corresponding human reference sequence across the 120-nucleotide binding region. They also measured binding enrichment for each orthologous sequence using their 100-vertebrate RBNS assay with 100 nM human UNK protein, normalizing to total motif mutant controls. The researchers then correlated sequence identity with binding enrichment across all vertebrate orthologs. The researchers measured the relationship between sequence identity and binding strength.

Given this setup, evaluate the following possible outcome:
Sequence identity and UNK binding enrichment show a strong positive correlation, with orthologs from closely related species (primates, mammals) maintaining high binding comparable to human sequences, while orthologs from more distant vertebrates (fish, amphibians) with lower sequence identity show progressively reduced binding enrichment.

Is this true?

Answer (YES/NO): YES